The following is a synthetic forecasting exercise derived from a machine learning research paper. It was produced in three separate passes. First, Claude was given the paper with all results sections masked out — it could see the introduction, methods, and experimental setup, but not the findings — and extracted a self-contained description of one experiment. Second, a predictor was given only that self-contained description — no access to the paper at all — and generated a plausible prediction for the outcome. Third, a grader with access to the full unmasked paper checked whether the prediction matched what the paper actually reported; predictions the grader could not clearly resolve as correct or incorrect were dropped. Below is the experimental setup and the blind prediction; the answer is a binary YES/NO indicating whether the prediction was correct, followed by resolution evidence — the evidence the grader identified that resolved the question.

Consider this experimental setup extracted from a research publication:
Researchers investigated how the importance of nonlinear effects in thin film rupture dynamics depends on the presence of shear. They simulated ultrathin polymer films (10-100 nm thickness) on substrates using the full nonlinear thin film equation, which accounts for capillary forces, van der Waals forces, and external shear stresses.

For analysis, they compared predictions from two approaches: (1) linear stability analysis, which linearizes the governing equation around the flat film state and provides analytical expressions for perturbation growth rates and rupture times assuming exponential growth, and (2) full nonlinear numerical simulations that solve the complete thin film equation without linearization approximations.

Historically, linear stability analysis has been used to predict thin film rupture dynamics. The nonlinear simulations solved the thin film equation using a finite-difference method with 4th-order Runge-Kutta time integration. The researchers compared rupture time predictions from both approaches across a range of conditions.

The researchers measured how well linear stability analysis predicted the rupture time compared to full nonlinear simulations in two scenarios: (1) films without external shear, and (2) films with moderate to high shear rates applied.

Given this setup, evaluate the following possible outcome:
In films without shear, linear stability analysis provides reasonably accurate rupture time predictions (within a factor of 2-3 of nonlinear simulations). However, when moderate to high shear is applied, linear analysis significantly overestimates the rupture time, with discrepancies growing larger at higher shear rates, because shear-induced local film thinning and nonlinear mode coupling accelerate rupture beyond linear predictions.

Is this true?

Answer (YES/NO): NO